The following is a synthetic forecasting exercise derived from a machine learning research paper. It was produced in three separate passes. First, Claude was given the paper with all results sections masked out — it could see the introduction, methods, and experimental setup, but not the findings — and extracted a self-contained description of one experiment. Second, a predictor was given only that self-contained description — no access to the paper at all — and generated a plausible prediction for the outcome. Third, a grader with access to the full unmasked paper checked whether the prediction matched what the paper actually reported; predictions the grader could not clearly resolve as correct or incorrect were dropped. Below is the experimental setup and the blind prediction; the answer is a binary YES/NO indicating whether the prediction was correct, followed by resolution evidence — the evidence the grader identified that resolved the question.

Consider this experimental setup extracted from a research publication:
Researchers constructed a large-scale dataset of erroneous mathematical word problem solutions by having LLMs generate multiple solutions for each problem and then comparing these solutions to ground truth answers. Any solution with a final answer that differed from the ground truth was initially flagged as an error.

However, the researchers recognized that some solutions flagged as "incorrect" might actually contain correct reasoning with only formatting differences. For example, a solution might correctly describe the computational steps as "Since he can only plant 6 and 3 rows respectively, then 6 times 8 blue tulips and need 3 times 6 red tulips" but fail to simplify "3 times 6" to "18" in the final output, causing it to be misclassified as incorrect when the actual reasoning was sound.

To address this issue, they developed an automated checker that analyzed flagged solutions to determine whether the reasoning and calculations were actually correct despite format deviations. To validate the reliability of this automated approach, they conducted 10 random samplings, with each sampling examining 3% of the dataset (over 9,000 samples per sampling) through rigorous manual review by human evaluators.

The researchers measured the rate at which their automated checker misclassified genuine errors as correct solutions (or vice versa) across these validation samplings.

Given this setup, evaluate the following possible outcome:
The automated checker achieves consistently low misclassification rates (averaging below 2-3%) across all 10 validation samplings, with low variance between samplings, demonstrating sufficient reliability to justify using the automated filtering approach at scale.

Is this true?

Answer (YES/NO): YES